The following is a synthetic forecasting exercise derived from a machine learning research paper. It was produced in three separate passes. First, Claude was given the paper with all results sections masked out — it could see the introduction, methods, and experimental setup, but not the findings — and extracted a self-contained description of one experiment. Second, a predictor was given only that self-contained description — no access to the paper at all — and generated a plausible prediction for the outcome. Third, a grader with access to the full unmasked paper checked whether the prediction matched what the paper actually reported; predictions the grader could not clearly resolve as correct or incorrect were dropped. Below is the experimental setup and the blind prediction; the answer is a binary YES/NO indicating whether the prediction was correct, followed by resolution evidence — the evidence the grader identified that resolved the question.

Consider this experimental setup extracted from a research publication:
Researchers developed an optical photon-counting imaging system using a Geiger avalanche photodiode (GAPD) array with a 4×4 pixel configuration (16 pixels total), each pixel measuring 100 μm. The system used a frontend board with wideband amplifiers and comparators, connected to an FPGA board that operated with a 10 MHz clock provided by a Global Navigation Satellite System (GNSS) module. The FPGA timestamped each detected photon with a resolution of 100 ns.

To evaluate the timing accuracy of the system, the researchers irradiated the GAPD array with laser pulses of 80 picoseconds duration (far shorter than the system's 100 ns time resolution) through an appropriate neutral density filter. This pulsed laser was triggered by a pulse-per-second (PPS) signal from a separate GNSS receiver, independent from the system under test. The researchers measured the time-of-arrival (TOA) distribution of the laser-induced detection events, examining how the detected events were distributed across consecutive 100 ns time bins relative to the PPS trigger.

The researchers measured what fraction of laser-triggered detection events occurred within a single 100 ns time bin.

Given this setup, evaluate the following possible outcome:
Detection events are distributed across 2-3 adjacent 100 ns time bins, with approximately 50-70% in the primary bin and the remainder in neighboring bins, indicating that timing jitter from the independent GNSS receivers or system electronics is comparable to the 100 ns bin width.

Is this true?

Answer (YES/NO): NO